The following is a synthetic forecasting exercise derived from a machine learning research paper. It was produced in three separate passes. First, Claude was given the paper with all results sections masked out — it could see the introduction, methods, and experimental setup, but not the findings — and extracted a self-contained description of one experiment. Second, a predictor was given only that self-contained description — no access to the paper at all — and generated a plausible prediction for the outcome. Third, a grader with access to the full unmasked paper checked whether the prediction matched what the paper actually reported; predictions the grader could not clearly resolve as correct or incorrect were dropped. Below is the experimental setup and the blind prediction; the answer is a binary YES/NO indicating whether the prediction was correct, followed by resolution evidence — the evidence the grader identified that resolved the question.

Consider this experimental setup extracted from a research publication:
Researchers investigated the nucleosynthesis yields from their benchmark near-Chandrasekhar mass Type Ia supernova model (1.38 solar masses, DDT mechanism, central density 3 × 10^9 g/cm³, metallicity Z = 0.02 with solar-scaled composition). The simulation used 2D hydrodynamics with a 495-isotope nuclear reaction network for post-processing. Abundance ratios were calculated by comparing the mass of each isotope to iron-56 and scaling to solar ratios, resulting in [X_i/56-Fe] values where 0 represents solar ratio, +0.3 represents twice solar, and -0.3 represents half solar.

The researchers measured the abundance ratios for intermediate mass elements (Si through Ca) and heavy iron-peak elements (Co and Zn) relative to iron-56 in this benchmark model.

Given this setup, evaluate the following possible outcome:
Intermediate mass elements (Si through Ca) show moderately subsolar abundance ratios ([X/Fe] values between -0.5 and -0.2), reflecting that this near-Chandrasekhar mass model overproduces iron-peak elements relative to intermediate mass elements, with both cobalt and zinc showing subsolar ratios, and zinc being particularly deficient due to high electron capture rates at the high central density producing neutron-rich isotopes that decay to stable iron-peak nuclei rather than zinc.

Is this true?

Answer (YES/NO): NO